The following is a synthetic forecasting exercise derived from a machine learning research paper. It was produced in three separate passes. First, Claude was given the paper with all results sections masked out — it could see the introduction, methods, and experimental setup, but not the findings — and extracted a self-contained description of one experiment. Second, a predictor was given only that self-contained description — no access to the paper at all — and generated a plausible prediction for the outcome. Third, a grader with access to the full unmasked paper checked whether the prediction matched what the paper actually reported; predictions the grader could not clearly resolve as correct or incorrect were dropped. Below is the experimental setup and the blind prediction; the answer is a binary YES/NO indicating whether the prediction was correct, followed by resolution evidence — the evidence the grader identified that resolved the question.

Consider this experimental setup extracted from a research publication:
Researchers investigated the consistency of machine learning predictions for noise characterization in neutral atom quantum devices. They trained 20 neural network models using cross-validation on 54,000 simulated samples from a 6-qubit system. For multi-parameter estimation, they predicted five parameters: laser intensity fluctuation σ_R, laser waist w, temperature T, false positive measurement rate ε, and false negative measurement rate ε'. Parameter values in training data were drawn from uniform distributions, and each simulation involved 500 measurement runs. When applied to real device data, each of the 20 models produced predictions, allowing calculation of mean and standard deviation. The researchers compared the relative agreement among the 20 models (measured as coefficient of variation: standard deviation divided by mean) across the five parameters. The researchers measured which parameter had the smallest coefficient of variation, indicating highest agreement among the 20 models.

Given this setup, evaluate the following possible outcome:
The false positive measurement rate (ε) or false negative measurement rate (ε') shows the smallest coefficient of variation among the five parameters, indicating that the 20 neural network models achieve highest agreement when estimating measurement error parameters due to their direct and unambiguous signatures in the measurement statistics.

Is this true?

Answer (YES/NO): NO